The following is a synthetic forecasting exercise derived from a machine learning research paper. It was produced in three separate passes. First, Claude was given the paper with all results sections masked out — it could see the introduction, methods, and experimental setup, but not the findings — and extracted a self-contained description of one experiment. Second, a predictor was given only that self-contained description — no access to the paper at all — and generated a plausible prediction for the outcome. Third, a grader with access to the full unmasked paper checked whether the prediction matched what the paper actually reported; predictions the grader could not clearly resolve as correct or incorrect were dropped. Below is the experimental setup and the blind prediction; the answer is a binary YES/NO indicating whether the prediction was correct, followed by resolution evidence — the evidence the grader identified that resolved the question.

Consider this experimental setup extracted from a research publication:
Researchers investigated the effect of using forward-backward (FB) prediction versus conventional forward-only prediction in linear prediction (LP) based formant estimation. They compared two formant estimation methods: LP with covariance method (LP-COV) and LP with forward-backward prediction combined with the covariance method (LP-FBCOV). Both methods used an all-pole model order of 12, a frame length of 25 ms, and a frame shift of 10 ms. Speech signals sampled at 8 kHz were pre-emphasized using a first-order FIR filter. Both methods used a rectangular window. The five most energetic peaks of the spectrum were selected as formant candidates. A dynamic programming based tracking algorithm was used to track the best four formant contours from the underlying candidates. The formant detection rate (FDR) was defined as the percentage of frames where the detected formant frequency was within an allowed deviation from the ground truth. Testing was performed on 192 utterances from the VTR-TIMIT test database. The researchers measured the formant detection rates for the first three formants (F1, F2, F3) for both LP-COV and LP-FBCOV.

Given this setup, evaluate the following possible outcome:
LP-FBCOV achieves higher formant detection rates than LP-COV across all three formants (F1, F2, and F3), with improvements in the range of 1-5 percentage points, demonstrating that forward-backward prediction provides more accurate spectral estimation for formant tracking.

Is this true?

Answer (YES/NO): NO